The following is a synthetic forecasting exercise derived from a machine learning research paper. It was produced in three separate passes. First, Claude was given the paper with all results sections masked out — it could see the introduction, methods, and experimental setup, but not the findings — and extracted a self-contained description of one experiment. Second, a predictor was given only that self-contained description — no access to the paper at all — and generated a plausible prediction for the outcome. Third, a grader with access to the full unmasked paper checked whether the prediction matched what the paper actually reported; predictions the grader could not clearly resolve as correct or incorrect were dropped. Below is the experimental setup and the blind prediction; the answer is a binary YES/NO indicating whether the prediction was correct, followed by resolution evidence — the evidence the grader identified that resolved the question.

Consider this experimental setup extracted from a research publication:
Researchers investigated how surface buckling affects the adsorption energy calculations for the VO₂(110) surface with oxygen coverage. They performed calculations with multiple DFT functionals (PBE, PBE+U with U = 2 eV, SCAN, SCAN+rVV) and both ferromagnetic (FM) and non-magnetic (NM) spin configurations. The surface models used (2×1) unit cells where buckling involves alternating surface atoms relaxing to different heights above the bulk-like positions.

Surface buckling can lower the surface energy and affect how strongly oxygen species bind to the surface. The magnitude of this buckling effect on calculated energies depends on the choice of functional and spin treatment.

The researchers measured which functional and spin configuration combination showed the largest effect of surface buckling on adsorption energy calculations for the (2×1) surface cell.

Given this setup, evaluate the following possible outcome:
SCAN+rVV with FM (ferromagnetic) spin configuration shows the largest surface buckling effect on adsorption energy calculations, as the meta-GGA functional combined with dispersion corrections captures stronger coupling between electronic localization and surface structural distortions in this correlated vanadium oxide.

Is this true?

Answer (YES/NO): NO